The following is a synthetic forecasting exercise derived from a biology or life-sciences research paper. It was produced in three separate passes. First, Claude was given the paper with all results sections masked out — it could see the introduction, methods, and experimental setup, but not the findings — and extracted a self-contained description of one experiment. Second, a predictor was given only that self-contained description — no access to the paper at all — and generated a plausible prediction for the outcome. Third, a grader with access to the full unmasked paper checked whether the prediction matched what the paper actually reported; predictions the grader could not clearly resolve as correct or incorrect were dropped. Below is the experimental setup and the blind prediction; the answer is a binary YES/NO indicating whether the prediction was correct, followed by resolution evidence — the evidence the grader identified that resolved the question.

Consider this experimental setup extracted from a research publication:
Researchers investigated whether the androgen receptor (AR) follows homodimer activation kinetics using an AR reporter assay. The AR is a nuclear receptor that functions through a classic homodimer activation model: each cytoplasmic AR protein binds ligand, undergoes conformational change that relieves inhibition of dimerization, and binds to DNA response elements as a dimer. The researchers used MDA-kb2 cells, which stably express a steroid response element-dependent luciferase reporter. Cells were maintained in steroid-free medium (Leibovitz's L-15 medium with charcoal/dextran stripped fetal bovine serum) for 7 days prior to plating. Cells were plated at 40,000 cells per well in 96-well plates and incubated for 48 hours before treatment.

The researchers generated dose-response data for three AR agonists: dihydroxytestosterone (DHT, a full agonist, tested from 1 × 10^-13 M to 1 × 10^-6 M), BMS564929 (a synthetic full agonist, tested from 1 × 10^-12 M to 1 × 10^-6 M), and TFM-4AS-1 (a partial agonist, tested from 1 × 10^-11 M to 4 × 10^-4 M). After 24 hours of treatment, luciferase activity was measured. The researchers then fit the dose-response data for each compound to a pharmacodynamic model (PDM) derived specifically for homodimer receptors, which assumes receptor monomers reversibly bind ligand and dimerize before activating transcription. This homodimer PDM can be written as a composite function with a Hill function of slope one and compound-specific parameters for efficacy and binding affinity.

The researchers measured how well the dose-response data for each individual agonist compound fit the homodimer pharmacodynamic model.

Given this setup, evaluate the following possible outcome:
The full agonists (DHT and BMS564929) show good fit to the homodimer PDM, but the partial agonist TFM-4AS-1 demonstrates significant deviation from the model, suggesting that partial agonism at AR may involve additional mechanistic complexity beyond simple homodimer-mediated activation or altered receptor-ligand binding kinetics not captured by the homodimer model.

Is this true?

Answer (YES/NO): NO